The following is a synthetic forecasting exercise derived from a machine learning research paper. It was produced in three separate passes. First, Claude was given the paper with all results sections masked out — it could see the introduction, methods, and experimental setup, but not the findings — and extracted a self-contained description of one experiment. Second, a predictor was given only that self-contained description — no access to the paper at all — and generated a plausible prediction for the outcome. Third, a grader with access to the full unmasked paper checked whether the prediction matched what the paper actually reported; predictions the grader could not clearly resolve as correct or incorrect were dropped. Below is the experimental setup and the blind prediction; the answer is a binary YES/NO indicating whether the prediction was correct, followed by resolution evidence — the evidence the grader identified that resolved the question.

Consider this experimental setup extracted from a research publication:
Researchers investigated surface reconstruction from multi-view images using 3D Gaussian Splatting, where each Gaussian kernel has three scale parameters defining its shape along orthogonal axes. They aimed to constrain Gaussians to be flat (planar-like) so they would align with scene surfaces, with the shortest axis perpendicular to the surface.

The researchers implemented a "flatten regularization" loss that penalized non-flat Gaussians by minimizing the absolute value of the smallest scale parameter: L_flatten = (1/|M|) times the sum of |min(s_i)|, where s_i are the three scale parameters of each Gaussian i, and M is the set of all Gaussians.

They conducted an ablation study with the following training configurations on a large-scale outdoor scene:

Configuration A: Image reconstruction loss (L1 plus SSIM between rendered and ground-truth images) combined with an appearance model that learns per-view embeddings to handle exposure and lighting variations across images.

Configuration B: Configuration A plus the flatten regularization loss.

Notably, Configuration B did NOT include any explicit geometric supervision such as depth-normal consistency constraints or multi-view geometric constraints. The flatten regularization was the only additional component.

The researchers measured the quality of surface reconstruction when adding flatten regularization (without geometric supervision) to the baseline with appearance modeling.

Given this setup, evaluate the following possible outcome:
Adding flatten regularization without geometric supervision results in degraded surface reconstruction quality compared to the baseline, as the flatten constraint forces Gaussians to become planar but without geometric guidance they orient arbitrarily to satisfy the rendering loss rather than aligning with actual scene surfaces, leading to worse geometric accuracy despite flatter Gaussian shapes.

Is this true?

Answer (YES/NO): YES